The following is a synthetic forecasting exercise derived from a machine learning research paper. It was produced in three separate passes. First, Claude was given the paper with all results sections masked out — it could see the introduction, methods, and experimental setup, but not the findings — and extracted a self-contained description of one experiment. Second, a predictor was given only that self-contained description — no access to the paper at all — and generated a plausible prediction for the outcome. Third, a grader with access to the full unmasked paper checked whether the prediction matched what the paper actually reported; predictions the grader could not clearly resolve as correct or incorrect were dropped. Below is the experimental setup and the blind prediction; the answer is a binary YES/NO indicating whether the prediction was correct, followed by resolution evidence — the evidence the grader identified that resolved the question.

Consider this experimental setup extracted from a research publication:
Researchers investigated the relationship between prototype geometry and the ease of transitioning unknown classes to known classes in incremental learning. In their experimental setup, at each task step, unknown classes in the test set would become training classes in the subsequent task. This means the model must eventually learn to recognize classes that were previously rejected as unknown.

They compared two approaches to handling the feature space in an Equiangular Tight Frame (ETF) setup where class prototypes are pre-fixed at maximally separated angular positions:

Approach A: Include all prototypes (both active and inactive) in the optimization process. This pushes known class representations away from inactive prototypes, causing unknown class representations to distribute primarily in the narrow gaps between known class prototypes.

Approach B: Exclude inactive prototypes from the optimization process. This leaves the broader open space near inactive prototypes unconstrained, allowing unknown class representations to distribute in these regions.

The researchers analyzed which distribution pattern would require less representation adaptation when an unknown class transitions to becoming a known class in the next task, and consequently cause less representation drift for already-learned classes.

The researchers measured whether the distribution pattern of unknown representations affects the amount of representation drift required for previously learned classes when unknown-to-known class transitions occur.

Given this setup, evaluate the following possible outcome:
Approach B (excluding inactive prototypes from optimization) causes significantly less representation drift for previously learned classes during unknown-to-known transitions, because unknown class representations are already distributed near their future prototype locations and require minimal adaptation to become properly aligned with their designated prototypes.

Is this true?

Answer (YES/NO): YES